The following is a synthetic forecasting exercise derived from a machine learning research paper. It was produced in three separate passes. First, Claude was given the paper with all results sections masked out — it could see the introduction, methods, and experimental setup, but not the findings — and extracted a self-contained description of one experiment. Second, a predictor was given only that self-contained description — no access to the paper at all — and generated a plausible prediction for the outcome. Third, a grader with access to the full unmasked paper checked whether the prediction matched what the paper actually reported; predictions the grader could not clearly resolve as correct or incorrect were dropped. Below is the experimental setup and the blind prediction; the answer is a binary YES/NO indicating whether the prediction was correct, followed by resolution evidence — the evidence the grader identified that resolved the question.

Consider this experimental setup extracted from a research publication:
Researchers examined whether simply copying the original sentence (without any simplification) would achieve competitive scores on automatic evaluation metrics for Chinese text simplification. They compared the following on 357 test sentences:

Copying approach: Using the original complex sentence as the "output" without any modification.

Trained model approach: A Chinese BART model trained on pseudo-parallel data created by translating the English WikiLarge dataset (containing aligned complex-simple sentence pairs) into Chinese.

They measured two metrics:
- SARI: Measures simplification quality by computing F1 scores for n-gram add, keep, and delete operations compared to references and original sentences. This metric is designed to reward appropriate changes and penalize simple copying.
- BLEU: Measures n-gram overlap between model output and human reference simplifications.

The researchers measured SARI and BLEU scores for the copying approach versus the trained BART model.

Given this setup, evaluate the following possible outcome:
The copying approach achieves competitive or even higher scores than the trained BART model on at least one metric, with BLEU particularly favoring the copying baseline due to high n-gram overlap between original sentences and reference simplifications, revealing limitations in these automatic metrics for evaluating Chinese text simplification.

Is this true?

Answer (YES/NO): YES